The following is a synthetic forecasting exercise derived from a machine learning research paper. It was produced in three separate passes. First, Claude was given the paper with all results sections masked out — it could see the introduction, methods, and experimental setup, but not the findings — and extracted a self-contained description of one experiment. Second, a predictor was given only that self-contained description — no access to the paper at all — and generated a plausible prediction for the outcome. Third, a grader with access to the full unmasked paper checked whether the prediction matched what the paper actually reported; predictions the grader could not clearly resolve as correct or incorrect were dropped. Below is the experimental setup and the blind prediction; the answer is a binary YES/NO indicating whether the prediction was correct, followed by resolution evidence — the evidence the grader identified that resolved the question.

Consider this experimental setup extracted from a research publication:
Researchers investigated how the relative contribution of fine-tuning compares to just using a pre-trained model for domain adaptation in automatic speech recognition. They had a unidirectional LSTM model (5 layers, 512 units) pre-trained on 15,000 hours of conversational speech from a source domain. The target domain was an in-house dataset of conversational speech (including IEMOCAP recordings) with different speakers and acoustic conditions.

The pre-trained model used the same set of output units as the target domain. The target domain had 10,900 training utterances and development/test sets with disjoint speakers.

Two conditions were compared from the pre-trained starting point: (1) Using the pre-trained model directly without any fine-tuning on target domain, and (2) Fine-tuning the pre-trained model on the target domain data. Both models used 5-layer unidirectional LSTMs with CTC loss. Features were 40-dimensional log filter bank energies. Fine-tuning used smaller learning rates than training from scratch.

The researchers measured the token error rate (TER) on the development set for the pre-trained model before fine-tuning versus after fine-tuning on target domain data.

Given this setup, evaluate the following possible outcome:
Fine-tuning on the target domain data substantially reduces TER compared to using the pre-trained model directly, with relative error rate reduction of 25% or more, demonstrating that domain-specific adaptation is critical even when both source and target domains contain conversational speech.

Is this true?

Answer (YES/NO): NO